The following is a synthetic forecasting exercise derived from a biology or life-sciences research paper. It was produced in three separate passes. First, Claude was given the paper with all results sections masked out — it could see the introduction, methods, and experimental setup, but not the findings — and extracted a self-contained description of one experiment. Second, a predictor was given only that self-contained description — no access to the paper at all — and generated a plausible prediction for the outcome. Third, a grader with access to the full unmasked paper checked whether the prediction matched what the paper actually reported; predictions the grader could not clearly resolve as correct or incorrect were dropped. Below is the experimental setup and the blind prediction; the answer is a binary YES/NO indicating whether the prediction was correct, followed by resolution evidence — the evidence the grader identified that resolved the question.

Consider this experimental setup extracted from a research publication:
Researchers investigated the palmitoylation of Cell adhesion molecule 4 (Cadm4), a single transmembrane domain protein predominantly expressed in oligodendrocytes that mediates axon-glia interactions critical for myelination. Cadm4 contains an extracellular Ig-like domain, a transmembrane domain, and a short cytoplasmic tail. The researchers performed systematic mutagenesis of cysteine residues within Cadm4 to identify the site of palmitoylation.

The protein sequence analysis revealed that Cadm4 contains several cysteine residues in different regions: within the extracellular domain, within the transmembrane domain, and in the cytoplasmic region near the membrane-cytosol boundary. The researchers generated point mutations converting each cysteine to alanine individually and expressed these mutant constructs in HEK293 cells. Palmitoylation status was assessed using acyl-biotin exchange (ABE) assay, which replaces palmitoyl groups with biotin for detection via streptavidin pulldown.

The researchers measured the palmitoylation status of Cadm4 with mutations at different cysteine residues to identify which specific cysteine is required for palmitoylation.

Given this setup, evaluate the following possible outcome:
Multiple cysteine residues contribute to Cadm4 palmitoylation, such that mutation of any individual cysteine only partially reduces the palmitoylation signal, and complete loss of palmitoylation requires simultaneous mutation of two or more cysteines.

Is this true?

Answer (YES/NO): NO